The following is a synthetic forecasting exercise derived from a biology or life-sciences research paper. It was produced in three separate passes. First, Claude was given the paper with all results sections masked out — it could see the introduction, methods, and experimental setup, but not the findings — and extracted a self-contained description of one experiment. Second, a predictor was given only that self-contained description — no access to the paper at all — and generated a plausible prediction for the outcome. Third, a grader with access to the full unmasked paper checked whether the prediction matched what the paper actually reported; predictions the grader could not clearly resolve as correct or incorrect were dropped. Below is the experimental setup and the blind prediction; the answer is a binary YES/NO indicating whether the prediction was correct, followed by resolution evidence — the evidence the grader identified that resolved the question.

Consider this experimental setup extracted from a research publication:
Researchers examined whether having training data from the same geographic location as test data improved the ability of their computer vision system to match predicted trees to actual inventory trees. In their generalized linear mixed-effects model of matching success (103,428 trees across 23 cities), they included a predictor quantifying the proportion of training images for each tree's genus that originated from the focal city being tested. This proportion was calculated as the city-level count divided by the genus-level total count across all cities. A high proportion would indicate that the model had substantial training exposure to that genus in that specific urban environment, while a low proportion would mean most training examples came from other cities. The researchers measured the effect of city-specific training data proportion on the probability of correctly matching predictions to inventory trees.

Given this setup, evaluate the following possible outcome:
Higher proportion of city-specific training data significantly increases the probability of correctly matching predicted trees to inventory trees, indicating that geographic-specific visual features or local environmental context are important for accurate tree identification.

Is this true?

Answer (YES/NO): YES